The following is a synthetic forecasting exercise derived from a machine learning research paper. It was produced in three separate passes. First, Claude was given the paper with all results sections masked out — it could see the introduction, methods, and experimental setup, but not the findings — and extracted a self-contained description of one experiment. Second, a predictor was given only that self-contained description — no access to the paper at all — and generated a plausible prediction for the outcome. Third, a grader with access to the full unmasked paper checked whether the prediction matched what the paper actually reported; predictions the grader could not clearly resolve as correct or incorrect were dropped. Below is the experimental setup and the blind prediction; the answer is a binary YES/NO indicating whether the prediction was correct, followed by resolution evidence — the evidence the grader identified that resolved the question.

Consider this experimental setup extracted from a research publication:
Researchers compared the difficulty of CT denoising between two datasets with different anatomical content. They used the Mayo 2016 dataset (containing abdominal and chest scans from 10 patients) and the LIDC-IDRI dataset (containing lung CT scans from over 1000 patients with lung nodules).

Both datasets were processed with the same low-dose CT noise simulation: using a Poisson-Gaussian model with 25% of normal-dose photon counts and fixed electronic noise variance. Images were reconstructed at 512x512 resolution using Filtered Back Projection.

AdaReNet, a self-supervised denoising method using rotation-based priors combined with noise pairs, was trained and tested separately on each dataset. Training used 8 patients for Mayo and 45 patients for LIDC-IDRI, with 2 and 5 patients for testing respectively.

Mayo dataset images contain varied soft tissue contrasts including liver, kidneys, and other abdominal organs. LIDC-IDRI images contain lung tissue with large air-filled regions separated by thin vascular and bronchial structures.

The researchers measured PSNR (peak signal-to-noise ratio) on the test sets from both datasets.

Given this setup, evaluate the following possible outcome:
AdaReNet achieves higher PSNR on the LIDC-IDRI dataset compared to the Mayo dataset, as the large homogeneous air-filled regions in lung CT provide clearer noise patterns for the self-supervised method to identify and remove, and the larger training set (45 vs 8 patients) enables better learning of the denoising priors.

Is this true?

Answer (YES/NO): YES